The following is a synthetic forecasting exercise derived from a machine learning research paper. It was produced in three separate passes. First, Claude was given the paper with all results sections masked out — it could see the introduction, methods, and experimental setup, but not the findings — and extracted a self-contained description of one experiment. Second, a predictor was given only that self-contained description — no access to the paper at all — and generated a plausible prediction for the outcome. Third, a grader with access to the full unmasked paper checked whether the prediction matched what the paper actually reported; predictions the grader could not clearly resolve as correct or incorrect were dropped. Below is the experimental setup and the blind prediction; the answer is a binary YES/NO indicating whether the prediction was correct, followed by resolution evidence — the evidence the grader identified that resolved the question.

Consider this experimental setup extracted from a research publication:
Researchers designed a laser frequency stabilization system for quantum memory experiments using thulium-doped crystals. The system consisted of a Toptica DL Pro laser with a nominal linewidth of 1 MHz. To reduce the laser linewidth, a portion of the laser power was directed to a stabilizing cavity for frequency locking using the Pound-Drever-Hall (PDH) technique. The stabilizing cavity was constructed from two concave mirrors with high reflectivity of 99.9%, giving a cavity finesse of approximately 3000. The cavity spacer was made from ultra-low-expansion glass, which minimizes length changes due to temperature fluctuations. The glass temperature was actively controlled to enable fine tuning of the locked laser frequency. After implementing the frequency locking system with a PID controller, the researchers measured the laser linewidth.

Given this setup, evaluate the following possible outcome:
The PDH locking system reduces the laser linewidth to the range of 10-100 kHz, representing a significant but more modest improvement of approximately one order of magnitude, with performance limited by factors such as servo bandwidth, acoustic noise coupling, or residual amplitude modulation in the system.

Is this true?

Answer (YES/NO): YES